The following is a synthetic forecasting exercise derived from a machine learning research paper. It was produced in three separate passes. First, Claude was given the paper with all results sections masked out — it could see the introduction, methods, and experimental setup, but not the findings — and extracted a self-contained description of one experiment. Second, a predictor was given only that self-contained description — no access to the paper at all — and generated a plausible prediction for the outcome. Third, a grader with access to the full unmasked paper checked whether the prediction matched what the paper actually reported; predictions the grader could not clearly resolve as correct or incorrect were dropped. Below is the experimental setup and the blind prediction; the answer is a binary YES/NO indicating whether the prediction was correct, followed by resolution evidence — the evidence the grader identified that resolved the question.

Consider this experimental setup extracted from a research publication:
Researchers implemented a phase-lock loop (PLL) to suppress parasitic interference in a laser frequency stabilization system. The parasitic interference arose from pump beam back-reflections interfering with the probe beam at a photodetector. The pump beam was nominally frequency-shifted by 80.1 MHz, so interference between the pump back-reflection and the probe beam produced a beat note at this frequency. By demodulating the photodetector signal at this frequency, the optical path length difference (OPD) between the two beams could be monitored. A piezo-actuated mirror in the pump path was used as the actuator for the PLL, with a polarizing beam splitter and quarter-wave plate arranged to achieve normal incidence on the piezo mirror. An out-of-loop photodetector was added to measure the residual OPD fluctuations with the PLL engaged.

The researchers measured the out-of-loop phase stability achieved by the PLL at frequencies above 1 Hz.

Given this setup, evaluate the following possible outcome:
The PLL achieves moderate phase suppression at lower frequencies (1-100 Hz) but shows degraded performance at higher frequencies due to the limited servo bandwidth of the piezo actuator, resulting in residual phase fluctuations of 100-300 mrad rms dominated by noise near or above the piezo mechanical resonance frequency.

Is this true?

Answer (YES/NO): NO